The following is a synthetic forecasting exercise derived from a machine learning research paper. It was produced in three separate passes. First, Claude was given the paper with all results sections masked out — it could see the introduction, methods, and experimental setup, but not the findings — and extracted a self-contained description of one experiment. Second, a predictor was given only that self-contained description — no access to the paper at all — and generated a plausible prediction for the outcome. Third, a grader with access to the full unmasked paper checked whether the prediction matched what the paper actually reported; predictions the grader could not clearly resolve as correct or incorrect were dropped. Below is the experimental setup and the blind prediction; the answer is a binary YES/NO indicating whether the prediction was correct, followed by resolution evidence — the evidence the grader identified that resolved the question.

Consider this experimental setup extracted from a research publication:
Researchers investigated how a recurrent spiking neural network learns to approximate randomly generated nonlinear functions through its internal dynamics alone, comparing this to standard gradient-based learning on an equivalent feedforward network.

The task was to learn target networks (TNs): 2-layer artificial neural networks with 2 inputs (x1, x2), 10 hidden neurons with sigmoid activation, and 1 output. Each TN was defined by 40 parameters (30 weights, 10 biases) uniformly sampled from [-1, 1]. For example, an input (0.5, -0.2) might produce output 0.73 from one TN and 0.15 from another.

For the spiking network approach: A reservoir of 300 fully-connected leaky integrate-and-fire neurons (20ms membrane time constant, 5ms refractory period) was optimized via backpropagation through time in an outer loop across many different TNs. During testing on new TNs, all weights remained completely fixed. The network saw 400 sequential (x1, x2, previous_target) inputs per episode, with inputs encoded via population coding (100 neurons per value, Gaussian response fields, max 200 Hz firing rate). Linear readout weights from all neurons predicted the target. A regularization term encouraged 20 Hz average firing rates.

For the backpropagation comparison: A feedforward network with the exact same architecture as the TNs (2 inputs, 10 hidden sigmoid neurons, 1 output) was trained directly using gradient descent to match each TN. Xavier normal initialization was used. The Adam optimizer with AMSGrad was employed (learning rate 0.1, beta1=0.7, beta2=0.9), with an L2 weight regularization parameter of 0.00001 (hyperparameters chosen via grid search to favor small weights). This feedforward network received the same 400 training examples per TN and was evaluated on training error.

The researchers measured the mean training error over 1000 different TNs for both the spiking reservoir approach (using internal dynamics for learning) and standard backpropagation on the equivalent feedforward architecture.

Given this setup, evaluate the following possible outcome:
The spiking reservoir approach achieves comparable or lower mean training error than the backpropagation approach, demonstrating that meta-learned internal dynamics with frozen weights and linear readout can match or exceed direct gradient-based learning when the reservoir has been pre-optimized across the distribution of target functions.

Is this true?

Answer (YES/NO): YES